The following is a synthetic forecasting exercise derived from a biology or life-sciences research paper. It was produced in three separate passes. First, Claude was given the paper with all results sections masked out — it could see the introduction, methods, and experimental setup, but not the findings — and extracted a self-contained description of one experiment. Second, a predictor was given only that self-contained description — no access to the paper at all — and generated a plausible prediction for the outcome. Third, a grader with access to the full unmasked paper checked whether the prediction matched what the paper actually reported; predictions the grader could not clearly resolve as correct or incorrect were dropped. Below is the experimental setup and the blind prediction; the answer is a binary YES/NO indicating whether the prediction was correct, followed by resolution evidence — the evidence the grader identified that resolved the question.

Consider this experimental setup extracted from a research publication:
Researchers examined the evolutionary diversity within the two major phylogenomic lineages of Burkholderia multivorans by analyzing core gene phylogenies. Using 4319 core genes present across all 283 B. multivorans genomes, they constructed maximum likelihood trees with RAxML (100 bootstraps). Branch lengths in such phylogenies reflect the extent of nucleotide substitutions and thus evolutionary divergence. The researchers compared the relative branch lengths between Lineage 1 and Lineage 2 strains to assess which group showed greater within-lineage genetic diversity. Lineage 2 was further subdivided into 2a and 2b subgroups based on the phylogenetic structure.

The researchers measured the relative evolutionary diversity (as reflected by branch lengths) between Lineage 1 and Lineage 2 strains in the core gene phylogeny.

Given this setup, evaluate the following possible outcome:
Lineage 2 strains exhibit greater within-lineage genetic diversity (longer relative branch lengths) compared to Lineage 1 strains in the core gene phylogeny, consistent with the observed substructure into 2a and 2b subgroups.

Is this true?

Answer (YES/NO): YES